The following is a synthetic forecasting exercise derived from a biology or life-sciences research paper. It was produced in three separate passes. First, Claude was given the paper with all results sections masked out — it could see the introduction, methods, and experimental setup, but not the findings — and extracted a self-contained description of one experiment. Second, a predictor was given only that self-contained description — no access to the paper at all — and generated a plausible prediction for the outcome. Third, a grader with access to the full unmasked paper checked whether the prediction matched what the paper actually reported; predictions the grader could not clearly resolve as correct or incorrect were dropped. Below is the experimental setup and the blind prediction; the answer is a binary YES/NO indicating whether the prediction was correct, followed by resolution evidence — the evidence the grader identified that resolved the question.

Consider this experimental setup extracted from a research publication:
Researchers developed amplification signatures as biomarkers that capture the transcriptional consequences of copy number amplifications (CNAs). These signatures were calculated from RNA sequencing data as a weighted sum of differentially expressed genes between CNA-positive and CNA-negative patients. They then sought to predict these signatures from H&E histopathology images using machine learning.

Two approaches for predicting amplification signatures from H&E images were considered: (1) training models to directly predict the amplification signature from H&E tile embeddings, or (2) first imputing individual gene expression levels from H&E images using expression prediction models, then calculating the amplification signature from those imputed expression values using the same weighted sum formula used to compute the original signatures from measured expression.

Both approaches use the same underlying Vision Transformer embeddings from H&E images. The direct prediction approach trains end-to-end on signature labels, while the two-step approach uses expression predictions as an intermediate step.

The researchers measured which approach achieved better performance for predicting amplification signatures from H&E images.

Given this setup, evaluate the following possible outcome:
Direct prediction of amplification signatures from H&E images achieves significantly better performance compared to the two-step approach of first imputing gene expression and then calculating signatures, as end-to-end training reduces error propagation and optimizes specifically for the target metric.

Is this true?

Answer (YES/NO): YES